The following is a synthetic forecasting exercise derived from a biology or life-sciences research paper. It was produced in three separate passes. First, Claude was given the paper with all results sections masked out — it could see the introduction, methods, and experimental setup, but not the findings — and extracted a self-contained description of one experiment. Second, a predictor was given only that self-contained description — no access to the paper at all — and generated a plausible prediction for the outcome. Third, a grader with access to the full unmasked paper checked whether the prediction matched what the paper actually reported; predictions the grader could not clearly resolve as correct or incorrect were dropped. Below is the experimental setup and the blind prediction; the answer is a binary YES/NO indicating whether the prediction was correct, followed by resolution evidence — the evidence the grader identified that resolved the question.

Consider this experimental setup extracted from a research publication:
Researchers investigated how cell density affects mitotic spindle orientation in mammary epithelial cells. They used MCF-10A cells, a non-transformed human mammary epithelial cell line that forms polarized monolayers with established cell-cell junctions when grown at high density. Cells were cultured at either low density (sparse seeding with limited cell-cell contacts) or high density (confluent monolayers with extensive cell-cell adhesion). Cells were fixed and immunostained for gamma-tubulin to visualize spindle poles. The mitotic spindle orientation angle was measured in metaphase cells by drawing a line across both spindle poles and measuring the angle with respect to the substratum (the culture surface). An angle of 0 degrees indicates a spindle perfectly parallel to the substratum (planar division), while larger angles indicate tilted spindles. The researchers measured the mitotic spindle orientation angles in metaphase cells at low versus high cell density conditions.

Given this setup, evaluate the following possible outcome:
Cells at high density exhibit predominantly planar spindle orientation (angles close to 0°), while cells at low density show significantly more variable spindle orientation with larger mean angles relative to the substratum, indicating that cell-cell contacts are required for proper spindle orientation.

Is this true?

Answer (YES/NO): YES